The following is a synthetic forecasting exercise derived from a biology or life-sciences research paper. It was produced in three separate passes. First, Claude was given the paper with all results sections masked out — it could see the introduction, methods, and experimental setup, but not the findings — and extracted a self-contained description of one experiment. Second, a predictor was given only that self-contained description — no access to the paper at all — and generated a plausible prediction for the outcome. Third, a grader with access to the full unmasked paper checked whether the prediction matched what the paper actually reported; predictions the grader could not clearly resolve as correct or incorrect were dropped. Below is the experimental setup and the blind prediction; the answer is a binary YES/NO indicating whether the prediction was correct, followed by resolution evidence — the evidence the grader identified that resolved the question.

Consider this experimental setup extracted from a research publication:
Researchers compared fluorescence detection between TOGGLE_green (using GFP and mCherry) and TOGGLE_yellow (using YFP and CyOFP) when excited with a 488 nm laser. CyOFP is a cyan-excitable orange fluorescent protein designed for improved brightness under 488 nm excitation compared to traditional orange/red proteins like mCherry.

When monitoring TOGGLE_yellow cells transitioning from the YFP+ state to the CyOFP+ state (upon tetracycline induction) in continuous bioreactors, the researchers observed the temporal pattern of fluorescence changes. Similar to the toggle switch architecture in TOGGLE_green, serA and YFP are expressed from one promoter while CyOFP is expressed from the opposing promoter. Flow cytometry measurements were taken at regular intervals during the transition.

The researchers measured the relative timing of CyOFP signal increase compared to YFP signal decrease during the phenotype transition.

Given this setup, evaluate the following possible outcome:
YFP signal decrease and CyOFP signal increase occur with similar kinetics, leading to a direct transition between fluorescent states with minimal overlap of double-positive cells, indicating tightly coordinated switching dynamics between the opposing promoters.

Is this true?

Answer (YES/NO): NO